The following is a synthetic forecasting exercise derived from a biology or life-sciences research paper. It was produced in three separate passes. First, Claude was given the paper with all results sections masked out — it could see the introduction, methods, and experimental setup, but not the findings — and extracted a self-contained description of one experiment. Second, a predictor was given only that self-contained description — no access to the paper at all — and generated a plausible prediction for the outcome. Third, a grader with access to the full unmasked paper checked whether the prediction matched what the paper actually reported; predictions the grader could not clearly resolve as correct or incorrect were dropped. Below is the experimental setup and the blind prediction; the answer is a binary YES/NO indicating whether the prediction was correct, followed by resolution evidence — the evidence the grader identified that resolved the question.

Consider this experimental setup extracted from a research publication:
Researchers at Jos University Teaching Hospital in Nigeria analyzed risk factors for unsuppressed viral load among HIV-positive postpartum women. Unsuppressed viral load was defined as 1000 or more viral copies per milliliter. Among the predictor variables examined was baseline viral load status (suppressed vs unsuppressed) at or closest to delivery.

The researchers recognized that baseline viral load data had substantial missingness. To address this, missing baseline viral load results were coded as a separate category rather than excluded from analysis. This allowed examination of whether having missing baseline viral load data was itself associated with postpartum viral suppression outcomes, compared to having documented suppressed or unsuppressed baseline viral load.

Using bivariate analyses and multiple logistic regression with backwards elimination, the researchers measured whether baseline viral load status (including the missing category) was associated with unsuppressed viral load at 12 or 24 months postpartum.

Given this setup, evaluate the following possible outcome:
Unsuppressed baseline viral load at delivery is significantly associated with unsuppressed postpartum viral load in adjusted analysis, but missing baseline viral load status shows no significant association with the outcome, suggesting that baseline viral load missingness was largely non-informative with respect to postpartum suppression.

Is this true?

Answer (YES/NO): NO